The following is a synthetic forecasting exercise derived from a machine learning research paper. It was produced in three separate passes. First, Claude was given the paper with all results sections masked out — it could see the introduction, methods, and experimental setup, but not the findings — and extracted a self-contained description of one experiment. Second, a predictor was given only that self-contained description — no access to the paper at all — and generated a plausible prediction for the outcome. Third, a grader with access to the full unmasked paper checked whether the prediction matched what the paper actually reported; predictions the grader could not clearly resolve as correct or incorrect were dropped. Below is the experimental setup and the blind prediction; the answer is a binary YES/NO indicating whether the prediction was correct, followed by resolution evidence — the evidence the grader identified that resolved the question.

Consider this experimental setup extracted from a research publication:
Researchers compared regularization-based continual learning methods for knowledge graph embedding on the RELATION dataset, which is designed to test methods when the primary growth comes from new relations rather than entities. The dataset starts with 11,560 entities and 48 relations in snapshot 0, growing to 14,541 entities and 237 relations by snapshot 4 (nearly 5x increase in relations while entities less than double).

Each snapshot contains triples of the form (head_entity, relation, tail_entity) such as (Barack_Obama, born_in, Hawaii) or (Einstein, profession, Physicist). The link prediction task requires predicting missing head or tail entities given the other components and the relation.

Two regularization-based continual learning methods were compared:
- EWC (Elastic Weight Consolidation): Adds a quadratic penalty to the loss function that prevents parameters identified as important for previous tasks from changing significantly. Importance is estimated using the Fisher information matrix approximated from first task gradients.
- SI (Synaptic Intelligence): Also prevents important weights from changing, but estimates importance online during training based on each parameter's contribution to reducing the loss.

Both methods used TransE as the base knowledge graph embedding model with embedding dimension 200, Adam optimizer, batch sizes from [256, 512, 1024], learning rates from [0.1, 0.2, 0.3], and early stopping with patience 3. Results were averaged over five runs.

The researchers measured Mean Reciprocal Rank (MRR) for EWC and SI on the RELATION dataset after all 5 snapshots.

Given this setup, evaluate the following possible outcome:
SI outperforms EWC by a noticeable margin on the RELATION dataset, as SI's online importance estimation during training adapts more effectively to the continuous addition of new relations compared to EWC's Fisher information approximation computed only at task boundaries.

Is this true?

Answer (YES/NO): NO